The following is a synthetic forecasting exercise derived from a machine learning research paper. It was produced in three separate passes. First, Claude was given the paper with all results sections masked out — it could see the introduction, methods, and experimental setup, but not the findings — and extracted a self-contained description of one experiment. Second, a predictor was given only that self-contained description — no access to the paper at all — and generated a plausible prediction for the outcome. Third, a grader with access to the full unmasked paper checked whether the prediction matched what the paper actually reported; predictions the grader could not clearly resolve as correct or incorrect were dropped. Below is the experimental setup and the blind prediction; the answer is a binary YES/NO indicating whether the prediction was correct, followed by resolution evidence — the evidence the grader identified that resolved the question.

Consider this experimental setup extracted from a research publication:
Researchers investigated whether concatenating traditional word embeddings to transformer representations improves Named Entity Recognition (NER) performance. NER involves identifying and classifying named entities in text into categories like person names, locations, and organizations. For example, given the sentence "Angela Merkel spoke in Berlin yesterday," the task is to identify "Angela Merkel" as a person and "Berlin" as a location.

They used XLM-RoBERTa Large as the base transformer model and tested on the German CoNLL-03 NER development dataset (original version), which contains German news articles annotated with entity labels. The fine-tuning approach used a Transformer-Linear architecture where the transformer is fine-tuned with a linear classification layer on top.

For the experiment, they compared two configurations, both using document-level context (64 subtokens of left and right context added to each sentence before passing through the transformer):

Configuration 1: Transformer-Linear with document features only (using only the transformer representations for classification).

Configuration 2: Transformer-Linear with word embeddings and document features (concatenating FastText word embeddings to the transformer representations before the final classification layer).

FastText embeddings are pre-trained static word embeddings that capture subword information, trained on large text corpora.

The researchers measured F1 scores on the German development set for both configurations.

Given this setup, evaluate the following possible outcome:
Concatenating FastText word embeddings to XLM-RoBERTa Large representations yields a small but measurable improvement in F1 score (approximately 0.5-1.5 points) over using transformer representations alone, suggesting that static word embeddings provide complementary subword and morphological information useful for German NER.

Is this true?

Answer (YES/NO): NO